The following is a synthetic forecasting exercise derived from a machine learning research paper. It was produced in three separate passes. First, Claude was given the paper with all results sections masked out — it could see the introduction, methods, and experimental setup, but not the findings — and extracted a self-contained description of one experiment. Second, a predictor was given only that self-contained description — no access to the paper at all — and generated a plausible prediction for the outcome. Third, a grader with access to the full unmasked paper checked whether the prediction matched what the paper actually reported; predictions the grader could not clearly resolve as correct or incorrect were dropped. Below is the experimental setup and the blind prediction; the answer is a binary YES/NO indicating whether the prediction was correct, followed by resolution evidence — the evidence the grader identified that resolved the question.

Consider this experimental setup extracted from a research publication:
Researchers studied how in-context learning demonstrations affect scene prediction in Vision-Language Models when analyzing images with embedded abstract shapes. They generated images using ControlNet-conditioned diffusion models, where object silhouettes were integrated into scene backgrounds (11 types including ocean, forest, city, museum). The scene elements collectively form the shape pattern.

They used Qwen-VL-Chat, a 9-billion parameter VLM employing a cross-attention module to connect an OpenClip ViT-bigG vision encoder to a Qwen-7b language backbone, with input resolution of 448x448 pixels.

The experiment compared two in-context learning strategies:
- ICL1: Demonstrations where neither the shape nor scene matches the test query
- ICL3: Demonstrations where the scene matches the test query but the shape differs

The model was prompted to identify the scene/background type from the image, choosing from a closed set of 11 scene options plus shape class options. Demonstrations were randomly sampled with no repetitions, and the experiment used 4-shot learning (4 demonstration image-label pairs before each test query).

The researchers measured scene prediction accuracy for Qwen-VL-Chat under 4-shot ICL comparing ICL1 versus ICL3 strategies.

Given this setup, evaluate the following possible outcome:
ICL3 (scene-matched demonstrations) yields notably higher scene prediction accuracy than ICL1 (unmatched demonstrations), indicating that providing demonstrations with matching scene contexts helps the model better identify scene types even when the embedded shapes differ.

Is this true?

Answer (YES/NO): YES